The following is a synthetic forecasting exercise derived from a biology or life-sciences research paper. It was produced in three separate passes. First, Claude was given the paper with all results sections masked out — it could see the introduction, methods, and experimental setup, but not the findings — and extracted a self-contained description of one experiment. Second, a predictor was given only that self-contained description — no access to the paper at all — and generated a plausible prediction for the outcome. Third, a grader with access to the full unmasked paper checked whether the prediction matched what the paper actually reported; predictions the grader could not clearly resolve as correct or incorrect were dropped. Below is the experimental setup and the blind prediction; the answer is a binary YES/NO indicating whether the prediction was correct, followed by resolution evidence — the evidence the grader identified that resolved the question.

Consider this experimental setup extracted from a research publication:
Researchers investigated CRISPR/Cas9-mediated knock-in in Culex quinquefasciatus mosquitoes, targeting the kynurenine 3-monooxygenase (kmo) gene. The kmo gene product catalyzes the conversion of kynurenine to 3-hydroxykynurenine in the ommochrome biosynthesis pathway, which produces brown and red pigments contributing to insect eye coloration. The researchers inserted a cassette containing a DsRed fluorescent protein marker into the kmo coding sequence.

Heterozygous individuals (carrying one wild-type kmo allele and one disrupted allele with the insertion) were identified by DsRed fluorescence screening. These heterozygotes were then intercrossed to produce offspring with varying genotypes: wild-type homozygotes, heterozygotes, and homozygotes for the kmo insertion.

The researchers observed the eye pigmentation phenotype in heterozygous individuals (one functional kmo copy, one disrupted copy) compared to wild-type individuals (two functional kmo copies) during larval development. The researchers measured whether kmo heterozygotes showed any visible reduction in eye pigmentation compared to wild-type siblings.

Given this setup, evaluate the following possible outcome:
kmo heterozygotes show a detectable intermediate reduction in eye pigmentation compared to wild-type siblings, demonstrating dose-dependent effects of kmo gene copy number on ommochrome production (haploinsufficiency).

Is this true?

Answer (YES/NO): NO